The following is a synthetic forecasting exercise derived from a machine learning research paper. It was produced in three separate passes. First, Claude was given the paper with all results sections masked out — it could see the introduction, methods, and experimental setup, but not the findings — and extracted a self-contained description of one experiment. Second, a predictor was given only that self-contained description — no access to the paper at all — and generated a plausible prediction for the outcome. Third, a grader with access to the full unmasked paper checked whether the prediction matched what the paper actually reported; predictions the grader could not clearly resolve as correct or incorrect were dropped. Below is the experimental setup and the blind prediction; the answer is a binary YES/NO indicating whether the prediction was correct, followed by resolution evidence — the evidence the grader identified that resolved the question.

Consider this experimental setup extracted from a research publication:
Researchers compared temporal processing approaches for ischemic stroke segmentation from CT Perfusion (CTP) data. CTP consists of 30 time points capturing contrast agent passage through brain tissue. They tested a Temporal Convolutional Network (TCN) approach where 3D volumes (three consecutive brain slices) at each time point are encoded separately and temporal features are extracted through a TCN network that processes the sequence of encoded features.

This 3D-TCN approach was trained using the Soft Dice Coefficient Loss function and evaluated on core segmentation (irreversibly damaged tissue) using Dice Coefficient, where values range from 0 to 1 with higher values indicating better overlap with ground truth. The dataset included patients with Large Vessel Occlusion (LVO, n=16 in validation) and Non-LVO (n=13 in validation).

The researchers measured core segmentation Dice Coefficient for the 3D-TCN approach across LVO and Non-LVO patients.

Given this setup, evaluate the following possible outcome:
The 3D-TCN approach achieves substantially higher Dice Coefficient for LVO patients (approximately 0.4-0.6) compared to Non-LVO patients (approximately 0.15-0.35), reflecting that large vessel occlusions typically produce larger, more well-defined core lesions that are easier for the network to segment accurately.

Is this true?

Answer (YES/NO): NO